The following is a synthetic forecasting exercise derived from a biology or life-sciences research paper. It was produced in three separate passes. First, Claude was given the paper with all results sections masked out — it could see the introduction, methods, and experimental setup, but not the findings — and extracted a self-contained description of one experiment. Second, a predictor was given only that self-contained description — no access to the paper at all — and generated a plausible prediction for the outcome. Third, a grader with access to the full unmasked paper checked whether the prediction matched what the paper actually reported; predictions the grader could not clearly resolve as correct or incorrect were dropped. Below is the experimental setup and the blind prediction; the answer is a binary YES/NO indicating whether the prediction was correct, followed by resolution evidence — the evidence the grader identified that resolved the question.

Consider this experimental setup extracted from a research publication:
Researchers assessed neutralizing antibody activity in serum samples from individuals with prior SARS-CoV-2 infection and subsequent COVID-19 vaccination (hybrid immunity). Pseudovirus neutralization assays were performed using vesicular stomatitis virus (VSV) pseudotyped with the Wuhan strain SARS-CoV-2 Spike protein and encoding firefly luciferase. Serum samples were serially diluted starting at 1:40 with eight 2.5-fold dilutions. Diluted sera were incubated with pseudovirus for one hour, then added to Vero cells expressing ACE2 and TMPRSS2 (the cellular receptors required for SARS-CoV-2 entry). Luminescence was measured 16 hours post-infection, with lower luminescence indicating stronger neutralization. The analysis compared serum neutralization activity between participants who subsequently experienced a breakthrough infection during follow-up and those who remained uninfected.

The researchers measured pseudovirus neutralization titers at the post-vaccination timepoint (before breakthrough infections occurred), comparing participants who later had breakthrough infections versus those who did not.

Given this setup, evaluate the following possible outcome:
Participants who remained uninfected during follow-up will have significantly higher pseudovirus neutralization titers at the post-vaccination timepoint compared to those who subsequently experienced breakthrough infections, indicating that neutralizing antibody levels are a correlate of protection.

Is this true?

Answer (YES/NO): YES